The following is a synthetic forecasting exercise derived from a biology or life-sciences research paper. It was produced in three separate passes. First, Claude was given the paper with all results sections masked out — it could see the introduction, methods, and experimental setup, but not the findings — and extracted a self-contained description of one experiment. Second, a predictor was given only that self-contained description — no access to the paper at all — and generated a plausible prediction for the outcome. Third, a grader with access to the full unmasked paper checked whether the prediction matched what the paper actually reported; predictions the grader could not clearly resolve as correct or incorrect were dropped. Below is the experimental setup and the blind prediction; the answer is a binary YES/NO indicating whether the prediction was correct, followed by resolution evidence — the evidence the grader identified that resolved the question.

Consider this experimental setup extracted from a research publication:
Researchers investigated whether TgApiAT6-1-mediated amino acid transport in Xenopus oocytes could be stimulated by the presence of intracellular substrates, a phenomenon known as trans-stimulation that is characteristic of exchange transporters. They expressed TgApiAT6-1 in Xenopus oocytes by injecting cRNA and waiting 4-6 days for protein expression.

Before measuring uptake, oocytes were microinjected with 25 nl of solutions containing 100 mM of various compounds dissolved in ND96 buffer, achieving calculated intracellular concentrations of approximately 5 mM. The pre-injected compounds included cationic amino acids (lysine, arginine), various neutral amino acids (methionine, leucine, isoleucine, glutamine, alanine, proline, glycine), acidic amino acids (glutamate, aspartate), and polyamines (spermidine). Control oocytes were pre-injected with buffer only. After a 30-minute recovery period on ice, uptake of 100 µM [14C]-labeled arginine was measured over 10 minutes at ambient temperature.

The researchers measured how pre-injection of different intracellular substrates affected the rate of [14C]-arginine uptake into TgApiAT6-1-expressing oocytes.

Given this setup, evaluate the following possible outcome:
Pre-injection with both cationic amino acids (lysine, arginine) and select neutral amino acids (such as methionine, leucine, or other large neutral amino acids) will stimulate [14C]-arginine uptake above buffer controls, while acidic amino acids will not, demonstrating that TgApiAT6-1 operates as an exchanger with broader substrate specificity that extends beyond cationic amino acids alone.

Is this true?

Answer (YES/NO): NO